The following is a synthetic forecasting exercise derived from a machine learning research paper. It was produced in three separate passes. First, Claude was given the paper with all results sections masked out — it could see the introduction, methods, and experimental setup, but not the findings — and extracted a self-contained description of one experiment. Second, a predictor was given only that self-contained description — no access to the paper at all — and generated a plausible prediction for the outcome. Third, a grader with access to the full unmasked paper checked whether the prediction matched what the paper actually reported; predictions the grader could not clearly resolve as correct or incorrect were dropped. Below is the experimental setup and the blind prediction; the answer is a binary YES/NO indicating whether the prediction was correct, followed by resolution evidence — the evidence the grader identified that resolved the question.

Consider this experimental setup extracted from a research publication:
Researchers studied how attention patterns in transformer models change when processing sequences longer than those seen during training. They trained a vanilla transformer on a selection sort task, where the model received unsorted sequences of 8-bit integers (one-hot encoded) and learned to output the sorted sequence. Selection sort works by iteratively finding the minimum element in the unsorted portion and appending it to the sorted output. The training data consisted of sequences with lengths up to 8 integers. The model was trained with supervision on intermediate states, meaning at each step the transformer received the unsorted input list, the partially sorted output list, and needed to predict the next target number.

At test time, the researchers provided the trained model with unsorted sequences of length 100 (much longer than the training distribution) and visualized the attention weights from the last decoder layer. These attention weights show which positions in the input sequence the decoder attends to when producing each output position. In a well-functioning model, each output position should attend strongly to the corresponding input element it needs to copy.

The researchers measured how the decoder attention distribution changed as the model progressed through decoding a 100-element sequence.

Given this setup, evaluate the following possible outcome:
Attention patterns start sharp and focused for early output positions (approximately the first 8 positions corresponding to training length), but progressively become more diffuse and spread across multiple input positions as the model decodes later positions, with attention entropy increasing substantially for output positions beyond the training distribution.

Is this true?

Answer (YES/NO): YES